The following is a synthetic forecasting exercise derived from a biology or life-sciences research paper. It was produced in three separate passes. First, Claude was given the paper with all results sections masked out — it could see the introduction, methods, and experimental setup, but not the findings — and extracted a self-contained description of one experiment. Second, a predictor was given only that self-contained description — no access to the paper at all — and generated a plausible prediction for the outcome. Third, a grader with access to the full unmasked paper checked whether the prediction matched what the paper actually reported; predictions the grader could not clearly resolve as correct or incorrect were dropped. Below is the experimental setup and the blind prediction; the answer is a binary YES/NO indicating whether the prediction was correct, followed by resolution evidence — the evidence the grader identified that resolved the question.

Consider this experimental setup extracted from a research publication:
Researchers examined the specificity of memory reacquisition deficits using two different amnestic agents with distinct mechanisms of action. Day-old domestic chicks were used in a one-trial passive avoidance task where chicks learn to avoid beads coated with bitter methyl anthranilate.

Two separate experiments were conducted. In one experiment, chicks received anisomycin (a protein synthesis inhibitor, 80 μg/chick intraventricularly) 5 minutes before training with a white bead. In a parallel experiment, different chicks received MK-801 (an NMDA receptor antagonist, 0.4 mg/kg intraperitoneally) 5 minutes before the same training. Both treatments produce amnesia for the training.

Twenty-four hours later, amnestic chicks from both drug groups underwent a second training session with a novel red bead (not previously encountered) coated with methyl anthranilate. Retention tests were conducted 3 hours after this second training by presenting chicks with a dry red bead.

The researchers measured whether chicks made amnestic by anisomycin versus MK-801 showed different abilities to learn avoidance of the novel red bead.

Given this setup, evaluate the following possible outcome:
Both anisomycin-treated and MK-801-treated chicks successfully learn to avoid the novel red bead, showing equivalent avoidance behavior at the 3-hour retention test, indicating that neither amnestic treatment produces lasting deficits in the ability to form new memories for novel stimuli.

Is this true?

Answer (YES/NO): YES